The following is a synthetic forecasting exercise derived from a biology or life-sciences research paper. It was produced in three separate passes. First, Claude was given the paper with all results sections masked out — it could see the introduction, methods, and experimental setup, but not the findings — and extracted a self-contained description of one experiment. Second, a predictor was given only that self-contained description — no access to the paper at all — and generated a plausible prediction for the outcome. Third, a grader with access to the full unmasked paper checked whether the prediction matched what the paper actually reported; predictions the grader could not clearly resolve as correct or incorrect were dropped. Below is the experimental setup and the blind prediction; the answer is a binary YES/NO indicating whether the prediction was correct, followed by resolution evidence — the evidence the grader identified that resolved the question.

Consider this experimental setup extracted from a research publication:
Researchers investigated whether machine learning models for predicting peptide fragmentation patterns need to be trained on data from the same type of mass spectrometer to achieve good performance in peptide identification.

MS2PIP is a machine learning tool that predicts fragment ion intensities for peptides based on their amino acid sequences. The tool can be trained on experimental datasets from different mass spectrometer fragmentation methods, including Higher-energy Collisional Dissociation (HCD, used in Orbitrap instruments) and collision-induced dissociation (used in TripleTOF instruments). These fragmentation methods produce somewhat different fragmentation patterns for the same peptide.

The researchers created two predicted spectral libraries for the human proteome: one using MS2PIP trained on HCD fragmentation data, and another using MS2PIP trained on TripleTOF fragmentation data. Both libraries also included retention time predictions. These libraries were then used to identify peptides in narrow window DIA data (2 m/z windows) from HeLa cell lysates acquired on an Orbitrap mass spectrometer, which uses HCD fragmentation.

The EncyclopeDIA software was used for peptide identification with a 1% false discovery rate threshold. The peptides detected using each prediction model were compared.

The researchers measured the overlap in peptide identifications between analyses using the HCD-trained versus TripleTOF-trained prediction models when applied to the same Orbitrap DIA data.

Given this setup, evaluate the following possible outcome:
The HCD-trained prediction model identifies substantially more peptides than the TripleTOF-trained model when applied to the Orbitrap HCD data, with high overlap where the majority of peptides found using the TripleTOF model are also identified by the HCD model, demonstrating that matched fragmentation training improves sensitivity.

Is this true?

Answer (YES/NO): NO